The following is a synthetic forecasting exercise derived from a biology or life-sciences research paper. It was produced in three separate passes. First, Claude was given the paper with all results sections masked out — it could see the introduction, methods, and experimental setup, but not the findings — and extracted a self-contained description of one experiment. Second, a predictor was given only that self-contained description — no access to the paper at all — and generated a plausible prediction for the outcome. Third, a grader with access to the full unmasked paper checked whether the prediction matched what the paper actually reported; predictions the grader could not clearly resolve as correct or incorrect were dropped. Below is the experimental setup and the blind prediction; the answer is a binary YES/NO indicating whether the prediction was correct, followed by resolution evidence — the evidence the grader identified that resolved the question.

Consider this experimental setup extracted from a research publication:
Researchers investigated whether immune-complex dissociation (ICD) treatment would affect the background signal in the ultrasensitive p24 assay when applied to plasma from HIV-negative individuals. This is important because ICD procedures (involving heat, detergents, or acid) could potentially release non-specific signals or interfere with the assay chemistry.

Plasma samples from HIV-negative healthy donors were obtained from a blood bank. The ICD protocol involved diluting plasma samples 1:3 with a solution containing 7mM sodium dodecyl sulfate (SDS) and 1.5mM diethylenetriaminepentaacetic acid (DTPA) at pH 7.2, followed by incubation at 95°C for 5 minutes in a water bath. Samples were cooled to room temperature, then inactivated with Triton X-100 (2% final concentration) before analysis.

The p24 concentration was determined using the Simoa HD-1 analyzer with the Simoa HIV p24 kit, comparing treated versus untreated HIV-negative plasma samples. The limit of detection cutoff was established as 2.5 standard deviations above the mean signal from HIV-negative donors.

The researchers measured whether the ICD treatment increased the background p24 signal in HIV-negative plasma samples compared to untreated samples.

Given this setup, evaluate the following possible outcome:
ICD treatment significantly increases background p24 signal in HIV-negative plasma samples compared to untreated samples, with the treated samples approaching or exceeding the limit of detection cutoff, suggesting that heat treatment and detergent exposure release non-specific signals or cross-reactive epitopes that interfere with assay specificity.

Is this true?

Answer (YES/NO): YES